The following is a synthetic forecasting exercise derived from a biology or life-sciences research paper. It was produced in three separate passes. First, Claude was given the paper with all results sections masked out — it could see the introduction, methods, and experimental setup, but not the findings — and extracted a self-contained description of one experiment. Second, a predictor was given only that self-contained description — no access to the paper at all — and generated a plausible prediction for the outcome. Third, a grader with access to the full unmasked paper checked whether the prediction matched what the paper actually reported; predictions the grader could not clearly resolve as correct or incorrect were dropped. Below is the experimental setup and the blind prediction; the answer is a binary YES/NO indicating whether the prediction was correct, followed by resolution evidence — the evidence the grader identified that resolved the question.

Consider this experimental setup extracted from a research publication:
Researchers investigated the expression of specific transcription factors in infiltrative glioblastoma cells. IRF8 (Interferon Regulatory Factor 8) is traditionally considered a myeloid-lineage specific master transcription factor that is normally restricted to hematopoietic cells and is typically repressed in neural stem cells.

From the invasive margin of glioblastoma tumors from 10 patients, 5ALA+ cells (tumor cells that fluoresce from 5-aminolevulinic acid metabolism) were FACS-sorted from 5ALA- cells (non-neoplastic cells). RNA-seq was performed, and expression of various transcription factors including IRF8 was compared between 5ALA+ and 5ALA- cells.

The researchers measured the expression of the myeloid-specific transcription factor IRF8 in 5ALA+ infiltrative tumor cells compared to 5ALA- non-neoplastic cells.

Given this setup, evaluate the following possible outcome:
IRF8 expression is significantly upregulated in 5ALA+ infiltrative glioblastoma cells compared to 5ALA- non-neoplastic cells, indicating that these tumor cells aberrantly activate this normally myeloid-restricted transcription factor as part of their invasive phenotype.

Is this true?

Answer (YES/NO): YES